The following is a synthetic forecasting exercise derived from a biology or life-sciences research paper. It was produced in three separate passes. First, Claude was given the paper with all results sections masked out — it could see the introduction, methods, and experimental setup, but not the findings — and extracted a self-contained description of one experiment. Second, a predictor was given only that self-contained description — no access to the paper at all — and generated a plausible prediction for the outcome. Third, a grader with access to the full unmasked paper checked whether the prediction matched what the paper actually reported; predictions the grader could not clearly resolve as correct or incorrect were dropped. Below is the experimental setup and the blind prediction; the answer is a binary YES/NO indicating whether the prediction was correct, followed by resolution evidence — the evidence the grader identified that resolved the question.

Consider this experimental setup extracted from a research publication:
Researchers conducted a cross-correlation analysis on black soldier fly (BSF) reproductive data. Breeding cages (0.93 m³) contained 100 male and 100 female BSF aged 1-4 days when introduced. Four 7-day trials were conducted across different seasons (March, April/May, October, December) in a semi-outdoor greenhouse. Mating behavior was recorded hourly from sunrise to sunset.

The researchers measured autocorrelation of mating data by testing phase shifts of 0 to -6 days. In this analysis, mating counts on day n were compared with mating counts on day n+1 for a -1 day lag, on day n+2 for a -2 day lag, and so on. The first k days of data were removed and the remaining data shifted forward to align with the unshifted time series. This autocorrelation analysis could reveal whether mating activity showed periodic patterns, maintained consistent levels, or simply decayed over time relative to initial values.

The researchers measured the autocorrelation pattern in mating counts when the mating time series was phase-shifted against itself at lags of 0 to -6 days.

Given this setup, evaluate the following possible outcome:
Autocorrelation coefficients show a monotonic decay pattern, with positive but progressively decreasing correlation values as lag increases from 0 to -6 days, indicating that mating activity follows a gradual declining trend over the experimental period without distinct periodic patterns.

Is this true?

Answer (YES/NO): NO